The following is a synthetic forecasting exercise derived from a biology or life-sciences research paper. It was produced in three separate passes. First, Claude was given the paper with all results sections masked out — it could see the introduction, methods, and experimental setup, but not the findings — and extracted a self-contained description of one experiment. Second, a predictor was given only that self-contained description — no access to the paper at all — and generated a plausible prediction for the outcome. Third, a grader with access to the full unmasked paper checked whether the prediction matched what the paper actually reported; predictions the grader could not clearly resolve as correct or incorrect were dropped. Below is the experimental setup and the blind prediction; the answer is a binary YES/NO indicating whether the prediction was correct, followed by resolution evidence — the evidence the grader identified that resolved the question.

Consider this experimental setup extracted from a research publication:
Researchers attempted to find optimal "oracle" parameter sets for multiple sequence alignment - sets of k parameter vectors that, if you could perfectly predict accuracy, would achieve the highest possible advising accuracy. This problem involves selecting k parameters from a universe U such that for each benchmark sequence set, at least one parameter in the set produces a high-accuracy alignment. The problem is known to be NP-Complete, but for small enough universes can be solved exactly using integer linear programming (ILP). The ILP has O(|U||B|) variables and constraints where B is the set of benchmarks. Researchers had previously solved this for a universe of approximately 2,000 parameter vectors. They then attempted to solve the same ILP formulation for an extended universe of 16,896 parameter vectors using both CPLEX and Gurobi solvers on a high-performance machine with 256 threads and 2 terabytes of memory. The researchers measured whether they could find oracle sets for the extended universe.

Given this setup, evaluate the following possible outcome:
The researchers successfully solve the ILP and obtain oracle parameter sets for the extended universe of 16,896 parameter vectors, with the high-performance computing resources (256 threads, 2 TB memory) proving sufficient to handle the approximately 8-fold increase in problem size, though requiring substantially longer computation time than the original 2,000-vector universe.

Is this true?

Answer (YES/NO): NO